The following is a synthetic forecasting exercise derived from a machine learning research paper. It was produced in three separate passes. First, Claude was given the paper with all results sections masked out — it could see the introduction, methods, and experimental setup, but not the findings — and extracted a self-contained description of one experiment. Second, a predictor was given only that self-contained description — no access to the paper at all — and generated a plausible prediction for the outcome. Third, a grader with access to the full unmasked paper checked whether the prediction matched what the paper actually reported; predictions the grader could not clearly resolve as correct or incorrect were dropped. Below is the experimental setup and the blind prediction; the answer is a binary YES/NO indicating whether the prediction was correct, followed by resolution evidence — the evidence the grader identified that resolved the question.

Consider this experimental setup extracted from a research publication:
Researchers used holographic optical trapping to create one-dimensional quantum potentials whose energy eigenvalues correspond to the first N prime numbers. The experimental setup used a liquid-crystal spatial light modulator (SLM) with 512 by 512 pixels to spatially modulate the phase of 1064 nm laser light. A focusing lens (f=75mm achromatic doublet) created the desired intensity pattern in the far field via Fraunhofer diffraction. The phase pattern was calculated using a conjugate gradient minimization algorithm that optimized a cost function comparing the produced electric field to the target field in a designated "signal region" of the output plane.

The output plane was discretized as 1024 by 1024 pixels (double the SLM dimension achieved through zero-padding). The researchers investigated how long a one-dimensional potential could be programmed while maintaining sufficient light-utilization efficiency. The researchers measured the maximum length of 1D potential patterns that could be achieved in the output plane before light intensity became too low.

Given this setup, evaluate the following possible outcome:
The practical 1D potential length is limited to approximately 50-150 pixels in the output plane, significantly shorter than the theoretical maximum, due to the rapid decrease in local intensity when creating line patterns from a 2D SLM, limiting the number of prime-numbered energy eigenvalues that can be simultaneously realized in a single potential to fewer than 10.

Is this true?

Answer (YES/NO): NO